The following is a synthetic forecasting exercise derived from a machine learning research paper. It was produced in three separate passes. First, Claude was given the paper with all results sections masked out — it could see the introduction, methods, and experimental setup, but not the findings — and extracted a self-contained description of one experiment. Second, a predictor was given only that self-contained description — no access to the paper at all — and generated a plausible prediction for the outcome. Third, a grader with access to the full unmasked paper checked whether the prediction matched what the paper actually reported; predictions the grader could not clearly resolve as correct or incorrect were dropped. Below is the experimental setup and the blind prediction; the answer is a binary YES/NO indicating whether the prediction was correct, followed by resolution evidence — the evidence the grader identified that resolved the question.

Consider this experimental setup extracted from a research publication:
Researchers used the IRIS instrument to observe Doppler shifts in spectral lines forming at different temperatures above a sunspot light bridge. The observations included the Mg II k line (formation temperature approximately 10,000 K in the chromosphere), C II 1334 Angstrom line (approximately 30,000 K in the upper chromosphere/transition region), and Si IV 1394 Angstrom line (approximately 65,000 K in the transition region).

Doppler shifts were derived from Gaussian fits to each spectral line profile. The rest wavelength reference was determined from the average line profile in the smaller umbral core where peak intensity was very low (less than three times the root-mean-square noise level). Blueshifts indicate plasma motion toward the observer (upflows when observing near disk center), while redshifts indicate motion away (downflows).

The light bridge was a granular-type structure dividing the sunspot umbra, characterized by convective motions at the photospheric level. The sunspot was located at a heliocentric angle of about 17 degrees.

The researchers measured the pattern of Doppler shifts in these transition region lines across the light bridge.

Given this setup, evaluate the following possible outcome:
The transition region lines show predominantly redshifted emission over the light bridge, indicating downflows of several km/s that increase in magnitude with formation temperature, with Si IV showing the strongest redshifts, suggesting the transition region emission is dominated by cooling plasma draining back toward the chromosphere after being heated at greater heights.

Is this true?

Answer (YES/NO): YES